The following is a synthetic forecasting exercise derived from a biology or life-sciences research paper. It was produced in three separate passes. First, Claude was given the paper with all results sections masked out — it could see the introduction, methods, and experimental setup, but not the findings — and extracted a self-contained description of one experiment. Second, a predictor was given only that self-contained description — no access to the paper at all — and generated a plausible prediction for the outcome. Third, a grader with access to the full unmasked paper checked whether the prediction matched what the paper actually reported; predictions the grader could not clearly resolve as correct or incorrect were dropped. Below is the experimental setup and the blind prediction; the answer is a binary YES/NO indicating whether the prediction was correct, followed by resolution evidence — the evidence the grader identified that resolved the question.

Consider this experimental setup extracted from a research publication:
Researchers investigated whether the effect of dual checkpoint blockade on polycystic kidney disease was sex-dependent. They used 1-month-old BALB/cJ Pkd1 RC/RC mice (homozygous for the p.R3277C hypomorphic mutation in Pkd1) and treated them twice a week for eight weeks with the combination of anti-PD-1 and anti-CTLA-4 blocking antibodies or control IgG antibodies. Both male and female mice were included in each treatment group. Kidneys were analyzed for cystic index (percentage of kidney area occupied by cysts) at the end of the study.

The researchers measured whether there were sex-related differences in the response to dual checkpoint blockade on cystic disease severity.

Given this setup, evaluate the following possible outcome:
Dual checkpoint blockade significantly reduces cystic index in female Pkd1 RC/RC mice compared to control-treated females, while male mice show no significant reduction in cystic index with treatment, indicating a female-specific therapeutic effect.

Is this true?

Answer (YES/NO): NO